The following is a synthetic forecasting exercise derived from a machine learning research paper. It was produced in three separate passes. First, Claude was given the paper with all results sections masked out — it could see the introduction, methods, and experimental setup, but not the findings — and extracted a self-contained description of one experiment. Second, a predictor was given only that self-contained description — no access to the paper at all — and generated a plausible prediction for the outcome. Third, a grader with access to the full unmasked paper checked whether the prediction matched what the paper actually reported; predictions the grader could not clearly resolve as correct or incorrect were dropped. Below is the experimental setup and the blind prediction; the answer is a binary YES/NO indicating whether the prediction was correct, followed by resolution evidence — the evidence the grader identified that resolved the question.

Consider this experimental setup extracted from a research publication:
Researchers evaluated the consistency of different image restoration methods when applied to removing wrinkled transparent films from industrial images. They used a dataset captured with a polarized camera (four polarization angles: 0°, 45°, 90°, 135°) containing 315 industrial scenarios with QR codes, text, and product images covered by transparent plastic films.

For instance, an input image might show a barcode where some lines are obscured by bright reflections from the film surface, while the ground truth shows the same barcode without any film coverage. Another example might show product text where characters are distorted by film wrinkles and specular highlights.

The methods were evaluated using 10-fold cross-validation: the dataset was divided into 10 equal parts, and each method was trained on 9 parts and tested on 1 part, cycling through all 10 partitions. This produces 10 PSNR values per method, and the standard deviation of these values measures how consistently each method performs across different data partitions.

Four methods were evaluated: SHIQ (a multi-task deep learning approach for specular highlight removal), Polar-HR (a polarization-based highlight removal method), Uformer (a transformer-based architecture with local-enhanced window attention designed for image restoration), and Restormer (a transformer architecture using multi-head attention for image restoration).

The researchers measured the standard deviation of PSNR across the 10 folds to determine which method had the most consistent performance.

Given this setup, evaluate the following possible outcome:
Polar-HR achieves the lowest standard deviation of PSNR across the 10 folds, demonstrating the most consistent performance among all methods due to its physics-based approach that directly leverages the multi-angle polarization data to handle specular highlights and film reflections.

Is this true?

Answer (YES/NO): NO